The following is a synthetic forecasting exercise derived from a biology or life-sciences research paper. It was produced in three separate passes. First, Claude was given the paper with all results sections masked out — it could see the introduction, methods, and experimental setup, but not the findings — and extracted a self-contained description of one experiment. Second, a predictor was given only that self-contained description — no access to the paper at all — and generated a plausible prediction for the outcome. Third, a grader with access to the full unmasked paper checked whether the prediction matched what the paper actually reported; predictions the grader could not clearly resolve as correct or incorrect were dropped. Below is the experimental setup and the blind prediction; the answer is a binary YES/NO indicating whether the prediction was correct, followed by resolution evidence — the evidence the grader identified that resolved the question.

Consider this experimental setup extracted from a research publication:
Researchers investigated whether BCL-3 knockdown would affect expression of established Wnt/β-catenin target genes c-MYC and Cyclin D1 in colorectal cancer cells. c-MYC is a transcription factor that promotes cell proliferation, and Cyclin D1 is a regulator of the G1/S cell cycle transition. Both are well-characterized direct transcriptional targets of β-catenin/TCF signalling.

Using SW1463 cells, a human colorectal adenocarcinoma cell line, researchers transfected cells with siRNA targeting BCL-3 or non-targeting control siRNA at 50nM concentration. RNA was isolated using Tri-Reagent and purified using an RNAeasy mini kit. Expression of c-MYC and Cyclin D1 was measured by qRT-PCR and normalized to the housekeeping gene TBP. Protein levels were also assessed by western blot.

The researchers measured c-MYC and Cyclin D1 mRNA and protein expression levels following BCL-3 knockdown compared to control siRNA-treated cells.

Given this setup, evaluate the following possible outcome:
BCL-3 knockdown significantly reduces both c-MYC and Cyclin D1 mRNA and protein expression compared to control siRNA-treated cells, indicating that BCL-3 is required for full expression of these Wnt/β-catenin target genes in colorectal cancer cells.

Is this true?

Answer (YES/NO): NO